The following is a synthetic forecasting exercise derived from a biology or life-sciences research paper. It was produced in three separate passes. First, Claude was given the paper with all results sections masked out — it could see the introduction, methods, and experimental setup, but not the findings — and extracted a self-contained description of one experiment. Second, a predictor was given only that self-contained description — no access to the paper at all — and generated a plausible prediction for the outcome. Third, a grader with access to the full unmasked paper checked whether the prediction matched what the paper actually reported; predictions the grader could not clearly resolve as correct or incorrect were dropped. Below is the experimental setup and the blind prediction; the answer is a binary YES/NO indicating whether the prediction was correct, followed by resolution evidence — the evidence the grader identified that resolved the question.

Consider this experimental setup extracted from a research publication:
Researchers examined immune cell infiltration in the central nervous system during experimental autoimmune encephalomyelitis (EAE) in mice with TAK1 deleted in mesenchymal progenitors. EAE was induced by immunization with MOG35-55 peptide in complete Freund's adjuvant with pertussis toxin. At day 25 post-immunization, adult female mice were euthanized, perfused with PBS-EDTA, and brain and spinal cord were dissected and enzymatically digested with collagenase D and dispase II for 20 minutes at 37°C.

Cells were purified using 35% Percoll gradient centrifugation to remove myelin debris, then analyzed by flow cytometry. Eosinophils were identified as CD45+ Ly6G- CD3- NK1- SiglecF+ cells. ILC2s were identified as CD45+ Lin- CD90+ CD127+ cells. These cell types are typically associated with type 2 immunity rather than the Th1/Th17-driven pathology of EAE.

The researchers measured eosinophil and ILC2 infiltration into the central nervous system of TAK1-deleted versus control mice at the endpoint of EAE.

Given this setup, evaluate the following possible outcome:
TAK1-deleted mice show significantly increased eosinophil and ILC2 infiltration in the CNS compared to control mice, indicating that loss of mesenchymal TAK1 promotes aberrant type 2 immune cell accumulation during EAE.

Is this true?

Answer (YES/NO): NO